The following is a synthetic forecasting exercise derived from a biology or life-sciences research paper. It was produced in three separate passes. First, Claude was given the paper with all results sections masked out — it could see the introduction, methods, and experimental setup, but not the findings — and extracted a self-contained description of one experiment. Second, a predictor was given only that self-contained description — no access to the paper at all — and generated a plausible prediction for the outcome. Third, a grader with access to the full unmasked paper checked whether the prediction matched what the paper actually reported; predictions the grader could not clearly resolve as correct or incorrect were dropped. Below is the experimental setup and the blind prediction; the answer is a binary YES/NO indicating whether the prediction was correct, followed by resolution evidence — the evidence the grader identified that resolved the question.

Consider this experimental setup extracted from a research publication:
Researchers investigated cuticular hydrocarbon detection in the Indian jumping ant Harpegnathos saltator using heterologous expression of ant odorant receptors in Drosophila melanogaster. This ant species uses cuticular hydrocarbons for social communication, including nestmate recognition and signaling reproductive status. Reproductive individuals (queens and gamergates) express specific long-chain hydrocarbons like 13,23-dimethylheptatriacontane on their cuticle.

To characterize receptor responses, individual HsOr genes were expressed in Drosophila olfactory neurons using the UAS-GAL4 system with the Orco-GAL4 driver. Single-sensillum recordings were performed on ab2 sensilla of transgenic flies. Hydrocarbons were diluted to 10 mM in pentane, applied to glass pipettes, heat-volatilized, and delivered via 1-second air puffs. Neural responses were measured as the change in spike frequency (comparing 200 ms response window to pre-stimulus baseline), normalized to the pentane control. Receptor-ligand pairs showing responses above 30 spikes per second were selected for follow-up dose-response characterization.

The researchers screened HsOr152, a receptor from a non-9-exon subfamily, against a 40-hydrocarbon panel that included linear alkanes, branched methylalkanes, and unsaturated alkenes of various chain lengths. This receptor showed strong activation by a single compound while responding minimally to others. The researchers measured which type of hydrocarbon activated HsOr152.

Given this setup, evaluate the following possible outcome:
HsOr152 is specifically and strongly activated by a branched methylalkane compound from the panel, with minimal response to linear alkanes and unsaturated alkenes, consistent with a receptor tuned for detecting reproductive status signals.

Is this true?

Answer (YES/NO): NO